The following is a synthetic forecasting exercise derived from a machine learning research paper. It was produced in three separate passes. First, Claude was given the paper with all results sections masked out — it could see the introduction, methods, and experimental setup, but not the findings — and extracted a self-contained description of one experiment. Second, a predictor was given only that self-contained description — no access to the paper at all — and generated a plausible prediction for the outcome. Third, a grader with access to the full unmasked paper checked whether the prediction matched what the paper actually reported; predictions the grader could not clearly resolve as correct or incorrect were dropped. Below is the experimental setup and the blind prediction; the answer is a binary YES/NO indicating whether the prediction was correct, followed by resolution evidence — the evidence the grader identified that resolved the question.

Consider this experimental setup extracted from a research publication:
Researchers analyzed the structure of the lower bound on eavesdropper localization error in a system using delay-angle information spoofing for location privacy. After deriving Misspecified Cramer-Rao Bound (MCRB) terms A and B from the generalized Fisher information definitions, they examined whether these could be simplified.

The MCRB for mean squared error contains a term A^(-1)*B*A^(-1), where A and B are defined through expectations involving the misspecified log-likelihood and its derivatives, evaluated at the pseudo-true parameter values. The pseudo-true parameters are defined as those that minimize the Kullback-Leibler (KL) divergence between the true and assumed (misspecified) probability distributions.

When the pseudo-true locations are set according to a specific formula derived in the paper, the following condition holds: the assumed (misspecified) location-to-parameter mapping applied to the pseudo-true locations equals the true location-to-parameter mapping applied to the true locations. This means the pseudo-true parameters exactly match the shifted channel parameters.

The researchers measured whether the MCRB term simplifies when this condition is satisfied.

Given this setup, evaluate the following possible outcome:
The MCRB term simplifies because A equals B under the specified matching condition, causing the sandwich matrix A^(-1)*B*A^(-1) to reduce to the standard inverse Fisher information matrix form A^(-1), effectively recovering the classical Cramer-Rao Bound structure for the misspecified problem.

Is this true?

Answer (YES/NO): NO